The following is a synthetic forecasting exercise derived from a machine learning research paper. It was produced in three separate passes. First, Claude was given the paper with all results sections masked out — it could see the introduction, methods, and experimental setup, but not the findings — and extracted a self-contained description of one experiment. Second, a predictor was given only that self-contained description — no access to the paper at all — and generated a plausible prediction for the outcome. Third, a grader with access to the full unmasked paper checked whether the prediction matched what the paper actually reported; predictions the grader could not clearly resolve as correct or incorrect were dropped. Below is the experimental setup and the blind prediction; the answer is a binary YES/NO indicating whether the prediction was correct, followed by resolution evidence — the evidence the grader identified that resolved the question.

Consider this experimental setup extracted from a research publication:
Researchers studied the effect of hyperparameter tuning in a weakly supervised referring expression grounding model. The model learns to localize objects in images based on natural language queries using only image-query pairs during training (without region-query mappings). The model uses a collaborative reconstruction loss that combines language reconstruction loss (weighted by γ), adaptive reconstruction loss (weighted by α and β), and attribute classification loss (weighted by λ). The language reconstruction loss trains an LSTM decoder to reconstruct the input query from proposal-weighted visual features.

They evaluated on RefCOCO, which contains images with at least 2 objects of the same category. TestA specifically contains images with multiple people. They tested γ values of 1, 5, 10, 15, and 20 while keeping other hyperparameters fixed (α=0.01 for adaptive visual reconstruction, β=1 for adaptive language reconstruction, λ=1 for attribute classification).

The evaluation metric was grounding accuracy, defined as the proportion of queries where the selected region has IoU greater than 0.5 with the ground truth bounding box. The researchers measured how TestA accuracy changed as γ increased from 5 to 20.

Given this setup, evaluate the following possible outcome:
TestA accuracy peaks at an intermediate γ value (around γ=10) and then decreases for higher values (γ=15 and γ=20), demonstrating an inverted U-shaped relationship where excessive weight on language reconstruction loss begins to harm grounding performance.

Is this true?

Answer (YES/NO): NO